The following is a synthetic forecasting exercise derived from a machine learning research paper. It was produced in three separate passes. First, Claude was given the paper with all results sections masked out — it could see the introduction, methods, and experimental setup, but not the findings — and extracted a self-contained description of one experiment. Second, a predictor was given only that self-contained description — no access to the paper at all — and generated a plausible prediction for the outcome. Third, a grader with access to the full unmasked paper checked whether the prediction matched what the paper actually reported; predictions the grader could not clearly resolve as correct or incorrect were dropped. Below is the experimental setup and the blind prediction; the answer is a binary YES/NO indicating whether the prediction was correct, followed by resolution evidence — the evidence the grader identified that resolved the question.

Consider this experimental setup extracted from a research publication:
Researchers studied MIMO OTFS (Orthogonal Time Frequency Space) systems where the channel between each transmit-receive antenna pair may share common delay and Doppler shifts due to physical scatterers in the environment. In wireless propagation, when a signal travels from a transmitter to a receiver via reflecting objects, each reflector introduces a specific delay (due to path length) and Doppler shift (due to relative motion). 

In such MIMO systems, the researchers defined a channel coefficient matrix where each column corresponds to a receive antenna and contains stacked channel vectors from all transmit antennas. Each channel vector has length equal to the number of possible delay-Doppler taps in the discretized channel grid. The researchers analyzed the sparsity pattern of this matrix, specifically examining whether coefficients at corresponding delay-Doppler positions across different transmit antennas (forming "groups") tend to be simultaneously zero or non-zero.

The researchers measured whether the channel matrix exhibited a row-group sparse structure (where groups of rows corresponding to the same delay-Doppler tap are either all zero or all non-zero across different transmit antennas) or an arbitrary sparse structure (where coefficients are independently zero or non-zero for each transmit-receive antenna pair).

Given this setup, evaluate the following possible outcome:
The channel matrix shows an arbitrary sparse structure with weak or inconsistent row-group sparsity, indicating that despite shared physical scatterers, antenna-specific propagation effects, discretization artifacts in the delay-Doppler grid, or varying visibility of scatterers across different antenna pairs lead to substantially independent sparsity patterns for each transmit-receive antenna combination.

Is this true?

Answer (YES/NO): NO